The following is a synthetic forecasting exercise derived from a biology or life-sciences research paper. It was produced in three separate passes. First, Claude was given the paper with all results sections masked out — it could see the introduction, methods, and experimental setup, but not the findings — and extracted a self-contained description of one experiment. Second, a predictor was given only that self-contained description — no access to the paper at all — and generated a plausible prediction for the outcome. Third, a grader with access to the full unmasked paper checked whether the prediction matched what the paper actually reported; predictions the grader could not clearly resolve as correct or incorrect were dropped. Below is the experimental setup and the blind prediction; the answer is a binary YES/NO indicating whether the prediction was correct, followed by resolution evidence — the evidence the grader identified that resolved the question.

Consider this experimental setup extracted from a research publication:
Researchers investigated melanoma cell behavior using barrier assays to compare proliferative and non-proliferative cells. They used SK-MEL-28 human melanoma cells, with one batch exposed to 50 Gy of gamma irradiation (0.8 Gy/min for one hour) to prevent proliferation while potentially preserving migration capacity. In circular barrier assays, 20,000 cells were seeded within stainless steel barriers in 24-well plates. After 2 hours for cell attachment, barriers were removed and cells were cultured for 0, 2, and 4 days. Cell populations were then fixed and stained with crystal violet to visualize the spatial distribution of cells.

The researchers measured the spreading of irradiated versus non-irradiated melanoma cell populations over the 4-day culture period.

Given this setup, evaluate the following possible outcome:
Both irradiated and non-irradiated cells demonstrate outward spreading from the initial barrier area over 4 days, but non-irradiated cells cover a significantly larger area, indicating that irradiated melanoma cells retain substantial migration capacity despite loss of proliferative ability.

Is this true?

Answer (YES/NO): YES